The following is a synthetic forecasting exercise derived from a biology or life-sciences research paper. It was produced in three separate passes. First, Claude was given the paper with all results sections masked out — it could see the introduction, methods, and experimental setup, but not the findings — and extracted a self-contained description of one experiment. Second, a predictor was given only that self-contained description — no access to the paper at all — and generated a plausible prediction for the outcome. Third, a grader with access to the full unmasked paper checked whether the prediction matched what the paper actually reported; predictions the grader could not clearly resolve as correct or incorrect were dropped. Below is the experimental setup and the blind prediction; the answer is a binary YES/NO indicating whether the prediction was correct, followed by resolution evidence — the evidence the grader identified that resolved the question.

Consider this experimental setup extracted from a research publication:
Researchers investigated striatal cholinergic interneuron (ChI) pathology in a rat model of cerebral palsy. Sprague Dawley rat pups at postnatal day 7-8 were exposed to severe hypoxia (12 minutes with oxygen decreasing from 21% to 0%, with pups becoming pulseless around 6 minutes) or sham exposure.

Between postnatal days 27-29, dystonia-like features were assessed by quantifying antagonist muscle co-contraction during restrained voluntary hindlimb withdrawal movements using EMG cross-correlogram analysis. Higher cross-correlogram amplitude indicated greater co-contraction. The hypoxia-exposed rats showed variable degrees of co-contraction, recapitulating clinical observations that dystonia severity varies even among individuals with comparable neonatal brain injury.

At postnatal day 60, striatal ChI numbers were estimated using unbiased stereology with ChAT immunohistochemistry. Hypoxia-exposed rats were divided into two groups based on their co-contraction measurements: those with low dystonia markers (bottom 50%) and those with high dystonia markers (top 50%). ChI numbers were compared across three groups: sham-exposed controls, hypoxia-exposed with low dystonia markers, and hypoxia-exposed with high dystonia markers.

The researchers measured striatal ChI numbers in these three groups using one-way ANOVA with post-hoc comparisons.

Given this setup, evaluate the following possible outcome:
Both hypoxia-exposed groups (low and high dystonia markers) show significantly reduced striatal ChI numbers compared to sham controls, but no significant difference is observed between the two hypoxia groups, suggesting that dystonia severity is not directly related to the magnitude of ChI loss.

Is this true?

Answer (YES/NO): NO